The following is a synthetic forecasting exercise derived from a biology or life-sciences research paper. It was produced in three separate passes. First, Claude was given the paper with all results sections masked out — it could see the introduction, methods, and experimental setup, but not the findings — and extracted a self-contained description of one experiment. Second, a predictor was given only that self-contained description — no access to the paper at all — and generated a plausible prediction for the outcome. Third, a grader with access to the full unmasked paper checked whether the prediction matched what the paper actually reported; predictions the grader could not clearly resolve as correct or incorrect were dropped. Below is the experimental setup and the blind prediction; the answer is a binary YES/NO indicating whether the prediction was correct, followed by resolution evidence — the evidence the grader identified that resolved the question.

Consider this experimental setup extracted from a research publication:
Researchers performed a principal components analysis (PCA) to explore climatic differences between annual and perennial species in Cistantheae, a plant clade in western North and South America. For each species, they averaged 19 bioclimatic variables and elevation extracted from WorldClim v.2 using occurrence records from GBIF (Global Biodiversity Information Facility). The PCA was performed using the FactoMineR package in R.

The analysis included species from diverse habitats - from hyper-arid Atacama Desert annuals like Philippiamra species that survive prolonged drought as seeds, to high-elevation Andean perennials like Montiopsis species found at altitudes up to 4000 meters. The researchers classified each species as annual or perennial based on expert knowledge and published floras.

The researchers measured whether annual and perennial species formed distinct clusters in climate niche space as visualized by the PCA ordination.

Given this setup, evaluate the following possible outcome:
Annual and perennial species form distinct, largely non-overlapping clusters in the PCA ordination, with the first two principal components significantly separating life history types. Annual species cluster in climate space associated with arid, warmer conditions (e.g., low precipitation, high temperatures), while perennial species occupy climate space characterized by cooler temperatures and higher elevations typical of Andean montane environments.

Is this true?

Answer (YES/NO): NO